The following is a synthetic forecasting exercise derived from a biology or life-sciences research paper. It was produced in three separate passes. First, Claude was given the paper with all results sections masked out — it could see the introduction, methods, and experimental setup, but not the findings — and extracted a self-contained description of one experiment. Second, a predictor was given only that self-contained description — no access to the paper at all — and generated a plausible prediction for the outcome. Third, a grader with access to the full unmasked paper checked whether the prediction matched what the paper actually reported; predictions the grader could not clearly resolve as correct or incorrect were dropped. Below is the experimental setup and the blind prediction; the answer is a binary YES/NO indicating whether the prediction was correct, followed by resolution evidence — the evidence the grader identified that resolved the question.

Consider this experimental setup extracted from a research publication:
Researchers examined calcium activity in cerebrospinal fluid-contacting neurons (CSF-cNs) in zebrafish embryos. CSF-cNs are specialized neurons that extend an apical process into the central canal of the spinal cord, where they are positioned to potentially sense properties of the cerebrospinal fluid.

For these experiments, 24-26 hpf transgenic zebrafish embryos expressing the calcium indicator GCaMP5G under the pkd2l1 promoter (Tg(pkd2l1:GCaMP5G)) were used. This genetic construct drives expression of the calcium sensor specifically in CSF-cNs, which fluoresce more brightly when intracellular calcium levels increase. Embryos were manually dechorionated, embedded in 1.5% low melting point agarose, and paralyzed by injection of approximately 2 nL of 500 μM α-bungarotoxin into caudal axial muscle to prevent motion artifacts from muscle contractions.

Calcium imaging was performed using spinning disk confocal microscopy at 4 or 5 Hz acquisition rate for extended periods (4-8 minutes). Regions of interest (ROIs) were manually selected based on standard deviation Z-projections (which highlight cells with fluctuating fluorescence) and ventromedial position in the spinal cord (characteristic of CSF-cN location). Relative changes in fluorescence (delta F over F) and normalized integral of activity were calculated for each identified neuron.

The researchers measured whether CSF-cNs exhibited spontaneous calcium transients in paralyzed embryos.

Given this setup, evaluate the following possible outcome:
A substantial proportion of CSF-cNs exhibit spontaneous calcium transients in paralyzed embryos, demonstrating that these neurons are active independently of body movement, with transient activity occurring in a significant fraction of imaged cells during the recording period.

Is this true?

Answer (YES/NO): YES